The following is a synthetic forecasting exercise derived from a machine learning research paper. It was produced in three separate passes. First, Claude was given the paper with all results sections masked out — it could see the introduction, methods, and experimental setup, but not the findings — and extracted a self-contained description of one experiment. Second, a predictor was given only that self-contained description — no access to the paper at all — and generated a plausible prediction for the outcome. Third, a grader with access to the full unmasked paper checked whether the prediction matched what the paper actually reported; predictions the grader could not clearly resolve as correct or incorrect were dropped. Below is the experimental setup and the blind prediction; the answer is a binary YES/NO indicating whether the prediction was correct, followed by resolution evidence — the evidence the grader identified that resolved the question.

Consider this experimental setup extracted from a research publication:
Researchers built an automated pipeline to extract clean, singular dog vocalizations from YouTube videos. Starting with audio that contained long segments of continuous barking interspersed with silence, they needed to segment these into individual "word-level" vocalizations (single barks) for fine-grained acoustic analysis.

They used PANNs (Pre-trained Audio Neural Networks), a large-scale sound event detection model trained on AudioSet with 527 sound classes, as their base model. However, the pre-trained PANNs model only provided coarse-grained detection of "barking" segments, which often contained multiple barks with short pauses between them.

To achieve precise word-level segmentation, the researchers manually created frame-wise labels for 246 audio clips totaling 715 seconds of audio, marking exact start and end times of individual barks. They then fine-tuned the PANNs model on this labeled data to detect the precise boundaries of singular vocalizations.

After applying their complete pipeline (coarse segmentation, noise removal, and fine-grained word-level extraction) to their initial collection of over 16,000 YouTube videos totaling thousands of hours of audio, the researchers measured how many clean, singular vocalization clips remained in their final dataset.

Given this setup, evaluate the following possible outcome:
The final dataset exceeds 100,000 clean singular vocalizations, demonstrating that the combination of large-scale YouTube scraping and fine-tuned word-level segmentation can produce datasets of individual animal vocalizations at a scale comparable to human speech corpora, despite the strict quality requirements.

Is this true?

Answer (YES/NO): NO